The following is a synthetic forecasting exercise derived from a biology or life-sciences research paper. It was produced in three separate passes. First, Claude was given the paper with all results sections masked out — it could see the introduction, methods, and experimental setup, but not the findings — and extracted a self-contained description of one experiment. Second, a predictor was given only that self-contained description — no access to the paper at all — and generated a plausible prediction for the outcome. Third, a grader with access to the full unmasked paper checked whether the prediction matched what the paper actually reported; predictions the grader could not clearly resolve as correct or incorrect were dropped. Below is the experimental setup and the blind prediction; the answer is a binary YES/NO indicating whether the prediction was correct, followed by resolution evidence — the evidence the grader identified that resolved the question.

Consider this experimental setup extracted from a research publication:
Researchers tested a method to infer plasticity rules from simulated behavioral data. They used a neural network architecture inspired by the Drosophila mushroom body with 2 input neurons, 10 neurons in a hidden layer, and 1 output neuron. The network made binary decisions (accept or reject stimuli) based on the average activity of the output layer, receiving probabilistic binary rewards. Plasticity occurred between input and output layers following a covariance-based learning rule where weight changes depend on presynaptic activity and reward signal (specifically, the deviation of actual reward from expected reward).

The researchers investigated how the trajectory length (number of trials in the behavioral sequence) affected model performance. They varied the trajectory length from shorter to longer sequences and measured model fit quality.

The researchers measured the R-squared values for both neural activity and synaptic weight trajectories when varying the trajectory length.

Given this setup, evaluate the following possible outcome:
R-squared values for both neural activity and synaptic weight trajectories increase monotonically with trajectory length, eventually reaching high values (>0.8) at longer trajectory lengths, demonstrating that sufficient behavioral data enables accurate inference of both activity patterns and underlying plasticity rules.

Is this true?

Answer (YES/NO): NO